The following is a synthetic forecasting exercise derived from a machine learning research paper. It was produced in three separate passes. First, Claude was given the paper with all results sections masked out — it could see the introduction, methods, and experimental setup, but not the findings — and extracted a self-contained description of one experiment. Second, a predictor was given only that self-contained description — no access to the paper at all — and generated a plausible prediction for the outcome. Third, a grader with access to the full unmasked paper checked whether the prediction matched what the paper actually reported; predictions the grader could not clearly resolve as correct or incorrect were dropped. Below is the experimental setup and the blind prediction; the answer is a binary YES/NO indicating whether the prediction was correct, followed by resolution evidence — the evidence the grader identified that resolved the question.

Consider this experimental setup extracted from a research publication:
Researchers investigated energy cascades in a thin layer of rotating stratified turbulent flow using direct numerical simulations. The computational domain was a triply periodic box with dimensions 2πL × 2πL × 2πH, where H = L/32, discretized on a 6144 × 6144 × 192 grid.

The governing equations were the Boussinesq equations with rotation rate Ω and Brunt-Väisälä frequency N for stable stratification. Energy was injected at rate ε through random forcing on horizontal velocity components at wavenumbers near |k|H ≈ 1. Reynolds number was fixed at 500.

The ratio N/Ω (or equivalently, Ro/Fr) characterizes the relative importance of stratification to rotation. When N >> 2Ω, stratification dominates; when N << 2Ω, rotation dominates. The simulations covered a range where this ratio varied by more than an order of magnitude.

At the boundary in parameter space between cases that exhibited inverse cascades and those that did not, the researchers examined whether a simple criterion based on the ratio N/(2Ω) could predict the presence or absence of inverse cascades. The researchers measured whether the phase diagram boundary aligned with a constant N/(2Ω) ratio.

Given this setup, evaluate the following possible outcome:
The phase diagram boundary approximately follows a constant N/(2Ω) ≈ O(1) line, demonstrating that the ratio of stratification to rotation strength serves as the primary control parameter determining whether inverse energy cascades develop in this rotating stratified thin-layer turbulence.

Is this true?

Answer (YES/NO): NO